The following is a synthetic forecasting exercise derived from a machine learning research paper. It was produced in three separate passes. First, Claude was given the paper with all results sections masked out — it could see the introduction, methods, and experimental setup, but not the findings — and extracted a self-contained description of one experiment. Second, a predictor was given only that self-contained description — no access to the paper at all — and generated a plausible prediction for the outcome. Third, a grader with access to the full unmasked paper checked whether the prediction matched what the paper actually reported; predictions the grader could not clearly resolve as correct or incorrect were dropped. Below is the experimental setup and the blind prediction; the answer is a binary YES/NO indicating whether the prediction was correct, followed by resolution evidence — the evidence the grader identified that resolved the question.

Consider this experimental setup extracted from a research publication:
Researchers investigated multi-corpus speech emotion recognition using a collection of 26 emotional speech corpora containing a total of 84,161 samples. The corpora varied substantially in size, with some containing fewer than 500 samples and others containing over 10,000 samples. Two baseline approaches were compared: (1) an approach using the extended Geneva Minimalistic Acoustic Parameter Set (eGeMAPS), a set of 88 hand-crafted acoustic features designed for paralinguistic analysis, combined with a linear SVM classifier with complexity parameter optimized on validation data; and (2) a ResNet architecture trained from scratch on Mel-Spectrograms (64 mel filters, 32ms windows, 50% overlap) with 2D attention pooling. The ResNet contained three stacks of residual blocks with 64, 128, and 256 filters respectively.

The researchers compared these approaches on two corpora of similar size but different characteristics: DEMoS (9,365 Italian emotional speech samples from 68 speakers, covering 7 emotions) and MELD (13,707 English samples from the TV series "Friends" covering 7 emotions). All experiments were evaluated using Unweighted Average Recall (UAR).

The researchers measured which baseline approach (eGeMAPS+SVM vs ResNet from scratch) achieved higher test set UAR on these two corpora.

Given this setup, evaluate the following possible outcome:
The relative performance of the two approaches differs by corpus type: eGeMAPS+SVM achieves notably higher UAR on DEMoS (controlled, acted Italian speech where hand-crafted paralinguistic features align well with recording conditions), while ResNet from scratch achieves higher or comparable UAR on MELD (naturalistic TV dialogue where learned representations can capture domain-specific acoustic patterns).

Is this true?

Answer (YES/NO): NO